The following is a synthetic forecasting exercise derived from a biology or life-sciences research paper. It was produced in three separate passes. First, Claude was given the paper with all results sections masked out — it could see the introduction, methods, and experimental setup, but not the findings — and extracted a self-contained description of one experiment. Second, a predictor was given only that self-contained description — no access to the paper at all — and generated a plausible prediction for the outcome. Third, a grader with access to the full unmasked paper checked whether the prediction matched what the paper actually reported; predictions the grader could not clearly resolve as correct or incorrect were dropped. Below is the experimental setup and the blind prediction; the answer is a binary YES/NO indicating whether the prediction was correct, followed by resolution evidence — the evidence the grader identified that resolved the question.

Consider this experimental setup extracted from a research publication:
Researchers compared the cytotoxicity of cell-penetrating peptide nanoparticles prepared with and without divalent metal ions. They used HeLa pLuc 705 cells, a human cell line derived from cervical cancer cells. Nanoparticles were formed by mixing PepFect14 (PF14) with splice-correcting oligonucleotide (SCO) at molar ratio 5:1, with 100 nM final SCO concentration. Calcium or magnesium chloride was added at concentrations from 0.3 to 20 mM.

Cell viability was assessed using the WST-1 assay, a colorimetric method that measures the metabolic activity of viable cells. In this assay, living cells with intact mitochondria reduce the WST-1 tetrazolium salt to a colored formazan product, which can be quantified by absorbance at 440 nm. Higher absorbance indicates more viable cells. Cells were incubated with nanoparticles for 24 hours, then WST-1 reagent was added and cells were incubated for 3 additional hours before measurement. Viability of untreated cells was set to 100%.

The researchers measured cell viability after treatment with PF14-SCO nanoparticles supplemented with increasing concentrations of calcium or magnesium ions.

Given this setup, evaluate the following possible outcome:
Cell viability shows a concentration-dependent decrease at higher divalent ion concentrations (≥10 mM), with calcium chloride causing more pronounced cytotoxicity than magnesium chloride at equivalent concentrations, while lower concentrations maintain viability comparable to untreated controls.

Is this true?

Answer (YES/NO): NO